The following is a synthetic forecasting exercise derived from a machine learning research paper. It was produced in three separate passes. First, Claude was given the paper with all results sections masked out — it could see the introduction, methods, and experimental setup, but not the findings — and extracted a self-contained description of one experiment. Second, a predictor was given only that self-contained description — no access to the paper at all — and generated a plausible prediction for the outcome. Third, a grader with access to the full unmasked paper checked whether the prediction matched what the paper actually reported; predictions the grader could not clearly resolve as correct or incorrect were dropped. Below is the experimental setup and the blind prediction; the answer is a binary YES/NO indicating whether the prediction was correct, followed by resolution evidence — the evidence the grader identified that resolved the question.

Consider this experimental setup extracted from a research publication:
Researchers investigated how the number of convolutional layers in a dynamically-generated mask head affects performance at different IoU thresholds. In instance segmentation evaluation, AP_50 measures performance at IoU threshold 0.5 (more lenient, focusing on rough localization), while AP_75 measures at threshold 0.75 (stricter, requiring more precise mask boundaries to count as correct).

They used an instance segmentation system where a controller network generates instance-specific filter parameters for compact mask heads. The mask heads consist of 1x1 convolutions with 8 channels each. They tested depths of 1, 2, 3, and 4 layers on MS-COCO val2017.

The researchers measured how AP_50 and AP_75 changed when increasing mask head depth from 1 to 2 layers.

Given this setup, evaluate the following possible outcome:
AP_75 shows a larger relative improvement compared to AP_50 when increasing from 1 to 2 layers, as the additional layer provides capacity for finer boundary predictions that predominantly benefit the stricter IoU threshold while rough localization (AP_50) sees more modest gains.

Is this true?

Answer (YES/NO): YES